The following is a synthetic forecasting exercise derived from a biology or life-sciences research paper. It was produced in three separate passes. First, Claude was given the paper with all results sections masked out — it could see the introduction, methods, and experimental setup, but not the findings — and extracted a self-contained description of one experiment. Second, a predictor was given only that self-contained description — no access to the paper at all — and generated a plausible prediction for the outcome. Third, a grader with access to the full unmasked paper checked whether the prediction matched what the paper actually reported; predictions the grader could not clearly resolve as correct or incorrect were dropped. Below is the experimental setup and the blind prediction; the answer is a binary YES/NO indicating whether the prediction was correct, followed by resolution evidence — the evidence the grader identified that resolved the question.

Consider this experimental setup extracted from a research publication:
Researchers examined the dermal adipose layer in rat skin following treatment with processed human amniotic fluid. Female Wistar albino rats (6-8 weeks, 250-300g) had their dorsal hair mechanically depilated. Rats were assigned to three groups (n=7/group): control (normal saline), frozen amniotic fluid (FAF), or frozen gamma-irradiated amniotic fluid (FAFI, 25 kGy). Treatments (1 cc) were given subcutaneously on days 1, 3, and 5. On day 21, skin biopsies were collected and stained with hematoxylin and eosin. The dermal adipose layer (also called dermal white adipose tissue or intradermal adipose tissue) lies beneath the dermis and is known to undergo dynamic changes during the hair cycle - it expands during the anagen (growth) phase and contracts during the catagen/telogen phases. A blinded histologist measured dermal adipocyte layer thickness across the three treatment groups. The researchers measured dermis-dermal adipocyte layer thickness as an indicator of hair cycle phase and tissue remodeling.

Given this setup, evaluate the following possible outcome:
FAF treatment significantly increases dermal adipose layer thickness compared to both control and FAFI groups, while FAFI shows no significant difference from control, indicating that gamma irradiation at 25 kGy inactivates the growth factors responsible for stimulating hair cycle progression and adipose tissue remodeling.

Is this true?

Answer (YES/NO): NO